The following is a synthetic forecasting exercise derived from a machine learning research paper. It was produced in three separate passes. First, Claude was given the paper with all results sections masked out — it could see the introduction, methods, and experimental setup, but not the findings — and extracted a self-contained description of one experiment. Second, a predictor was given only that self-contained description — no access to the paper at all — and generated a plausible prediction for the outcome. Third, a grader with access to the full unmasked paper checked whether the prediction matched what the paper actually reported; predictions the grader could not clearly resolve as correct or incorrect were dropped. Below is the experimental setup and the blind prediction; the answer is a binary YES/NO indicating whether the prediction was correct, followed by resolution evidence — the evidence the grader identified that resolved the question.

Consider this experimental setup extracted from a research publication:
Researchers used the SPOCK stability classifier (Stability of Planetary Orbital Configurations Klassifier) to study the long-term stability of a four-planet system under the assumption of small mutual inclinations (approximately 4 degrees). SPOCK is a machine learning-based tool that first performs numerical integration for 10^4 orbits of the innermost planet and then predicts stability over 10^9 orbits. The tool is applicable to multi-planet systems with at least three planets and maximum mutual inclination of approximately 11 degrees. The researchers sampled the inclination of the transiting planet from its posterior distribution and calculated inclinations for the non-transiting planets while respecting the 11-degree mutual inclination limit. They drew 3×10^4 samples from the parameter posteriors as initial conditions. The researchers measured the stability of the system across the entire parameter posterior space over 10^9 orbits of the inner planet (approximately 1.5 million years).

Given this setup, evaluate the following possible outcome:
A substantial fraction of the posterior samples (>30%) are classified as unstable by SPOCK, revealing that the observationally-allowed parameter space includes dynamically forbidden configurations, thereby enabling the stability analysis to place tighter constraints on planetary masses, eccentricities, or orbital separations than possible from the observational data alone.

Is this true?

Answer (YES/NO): NO